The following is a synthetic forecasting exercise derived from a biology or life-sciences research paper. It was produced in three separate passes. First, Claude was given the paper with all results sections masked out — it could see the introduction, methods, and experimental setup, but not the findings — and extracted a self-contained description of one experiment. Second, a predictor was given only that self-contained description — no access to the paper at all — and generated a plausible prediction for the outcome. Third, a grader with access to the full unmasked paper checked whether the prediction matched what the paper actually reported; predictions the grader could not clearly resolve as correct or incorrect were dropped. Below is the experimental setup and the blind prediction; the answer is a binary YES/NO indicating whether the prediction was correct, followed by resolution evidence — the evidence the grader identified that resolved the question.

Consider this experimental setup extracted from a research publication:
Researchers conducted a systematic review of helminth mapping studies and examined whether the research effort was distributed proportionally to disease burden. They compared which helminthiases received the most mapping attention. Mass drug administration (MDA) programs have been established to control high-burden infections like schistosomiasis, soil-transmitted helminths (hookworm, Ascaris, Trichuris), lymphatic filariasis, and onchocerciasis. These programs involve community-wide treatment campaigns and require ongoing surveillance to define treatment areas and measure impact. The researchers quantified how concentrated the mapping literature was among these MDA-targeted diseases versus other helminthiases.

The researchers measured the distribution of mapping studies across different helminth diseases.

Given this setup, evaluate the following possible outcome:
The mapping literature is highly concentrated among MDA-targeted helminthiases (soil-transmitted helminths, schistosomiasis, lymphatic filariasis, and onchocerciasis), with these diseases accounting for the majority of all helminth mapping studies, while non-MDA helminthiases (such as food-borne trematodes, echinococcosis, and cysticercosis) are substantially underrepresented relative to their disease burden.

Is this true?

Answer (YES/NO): YES